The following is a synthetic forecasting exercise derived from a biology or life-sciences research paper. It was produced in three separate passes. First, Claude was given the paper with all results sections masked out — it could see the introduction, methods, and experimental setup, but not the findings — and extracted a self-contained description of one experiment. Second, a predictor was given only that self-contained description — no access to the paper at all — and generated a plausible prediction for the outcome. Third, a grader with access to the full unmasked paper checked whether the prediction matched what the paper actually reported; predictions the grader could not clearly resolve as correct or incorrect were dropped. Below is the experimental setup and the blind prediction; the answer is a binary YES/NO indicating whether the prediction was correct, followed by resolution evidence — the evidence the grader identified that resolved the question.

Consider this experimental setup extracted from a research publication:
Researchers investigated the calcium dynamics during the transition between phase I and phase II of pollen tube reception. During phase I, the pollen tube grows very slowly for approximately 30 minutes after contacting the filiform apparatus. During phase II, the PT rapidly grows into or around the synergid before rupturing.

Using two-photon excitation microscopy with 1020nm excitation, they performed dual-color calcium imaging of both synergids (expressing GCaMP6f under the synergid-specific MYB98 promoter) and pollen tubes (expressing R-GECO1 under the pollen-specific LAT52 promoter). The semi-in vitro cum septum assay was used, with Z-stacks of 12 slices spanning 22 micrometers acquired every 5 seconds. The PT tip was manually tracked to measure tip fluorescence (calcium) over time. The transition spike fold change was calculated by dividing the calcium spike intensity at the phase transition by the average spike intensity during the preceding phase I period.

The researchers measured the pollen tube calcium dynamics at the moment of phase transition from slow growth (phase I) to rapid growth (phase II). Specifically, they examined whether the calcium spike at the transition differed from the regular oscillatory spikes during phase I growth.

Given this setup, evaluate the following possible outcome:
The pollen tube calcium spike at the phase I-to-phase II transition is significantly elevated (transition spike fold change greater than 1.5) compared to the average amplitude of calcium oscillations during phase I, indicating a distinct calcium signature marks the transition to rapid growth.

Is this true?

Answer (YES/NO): YES